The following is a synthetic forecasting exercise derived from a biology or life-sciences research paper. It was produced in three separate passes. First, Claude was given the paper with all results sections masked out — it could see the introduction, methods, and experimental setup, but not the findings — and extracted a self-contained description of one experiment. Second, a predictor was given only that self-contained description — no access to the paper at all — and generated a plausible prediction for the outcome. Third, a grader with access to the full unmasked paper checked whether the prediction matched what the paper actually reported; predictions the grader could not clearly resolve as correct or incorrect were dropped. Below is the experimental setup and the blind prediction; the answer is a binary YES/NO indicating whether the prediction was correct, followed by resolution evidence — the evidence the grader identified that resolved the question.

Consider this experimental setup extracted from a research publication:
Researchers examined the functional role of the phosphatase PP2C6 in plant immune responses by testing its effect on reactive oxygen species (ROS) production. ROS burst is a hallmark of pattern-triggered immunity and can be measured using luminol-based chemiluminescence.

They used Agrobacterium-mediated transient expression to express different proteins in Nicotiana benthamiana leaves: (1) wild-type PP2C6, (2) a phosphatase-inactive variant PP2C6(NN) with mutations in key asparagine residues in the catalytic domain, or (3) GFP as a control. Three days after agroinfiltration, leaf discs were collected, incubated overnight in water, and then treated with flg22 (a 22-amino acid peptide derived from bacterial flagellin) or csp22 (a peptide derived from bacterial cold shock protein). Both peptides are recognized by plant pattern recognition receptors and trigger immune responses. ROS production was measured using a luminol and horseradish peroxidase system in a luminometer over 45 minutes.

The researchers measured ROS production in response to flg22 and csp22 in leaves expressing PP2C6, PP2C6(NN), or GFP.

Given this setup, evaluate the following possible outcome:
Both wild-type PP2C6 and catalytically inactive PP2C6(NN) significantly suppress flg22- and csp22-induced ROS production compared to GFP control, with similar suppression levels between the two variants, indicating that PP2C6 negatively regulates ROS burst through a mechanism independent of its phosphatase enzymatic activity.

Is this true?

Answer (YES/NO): NO